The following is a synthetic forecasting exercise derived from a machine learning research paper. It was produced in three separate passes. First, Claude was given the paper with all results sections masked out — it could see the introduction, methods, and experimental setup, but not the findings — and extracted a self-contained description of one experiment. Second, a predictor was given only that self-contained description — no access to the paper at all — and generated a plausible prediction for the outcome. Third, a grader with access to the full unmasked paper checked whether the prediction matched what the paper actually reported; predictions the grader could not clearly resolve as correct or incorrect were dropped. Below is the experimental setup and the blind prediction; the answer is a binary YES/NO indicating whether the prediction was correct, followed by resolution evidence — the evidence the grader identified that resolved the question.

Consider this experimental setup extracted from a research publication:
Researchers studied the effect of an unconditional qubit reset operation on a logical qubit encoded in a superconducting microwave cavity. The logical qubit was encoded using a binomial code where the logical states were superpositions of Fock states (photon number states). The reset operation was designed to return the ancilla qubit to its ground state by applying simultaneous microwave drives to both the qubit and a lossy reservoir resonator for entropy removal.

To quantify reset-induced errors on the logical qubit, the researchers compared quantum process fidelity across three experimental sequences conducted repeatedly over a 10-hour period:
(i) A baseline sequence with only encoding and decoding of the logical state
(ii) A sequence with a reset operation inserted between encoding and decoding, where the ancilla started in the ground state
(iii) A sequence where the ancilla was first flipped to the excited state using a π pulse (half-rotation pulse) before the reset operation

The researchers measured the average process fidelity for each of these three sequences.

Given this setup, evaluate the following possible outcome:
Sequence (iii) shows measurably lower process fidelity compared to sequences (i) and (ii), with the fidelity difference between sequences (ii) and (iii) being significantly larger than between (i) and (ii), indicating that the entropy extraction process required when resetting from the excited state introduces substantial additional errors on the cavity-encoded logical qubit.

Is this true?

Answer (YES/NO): YES